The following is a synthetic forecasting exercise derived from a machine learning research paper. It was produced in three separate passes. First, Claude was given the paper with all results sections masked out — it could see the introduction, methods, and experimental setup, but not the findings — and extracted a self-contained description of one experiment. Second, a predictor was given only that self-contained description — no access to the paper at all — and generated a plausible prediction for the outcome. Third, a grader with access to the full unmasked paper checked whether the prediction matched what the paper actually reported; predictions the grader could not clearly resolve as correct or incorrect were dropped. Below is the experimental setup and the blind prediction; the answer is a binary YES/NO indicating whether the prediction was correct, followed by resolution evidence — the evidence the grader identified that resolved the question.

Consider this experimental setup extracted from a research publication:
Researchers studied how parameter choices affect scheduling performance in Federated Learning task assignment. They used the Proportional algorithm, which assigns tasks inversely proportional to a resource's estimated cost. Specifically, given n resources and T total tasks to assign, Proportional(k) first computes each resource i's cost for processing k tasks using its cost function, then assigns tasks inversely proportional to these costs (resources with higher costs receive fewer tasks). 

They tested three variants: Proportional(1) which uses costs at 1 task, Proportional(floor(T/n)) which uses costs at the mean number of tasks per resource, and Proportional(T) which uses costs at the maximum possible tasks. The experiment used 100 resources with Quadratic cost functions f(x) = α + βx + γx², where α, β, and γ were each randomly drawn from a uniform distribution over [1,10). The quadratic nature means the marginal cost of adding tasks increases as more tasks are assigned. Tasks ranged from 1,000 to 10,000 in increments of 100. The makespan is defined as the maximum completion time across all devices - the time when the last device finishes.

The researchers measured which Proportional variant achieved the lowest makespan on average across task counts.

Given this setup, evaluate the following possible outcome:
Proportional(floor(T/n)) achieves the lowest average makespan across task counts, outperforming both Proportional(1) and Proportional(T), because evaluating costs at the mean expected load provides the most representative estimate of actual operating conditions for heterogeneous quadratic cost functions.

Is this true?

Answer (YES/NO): NO